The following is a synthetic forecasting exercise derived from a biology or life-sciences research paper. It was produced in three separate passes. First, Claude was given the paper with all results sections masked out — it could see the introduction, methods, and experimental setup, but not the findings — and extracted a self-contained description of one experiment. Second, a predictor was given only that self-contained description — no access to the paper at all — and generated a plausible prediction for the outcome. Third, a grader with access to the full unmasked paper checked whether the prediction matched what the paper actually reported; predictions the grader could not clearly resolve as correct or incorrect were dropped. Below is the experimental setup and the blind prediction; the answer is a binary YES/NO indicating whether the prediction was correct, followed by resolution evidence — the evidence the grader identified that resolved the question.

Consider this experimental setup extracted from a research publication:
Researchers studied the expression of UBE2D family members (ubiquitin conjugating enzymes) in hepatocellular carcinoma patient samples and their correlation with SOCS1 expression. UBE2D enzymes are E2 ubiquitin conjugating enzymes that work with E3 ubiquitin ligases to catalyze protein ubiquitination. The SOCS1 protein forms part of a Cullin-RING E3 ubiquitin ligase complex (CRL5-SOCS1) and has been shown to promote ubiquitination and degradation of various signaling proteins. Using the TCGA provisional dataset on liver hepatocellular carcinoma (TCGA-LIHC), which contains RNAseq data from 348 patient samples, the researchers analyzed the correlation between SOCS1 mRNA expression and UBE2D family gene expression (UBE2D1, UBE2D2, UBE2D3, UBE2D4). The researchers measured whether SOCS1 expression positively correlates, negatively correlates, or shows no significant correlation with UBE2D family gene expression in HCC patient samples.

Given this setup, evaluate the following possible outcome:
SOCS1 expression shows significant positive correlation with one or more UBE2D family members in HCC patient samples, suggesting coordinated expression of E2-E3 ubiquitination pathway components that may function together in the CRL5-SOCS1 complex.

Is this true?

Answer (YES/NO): YES